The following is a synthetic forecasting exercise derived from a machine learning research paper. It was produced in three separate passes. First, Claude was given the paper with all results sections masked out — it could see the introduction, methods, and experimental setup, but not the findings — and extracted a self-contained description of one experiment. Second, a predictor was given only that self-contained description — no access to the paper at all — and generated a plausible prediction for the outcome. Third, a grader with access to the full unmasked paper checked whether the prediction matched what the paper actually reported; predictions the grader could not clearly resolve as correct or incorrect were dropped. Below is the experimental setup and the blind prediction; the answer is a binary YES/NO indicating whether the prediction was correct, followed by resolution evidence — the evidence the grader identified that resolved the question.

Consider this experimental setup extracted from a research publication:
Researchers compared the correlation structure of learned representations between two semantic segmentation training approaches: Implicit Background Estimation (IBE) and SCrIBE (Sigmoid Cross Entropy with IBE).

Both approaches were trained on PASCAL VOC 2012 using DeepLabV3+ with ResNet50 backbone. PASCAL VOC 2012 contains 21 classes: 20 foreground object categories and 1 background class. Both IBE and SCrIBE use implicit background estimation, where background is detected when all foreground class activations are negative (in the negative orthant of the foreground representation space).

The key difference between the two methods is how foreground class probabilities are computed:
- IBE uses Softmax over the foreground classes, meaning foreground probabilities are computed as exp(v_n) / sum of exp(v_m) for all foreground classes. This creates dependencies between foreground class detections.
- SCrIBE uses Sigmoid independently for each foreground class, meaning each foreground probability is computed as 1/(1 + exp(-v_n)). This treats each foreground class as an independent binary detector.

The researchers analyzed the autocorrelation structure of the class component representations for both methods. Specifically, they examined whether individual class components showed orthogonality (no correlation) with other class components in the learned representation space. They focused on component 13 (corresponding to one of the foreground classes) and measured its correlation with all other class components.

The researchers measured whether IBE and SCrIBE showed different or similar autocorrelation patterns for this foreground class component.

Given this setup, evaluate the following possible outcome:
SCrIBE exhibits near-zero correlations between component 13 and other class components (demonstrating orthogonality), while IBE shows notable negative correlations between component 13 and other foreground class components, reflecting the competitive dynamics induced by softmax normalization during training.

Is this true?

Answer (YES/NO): NO